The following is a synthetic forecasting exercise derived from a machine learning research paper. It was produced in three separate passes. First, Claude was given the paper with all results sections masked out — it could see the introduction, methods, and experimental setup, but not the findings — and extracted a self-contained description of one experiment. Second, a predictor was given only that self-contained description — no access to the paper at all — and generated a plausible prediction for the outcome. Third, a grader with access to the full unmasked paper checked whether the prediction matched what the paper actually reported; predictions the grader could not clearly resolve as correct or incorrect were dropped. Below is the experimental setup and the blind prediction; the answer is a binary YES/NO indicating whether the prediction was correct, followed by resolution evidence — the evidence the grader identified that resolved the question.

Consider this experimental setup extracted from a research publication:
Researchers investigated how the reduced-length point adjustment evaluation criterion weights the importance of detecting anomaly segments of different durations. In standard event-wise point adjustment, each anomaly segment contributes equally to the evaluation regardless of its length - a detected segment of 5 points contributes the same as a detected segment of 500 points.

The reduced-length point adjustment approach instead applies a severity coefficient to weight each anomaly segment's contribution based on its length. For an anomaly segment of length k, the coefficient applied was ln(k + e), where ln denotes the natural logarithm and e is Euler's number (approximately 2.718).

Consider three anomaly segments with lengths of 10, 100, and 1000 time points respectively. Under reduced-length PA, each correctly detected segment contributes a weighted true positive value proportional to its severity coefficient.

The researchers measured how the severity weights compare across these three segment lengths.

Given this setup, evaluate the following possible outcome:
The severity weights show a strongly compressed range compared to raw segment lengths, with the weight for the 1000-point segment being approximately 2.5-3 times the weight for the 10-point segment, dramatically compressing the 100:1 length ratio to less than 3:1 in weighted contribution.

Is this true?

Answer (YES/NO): YES